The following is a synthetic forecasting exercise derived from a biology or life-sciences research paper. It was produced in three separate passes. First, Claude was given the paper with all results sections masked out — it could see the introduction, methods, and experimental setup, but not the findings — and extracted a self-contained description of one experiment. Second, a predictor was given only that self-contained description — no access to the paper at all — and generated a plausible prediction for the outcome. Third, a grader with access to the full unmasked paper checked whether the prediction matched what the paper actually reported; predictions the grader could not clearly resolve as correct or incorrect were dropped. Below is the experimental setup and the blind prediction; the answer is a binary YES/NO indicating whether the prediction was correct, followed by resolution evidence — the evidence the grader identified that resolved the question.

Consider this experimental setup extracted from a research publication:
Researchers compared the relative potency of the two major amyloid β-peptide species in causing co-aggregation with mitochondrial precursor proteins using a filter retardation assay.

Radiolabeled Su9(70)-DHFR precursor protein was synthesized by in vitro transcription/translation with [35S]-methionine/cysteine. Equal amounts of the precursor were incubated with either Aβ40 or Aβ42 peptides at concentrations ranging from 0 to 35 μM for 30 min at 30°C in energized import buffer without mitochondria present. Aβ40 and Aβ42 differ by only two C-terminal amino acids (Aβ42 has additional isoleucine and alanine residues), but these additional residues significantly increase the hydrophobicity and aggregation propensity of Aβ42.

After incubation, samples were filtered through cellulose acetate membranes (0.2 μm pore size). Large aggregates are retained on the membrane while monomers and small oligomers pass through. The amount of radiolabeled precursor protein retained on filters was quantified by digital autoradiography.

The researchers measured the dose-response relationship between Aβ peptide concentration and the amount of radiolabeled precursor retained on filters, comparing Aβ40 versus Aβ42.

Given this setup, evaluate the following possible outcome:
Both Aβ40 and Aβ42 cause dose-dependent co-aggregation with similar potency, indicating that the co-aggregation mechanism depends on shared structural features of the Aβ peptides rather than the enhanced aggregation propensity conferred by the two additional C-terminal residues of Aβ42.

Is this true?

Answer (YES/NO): NO